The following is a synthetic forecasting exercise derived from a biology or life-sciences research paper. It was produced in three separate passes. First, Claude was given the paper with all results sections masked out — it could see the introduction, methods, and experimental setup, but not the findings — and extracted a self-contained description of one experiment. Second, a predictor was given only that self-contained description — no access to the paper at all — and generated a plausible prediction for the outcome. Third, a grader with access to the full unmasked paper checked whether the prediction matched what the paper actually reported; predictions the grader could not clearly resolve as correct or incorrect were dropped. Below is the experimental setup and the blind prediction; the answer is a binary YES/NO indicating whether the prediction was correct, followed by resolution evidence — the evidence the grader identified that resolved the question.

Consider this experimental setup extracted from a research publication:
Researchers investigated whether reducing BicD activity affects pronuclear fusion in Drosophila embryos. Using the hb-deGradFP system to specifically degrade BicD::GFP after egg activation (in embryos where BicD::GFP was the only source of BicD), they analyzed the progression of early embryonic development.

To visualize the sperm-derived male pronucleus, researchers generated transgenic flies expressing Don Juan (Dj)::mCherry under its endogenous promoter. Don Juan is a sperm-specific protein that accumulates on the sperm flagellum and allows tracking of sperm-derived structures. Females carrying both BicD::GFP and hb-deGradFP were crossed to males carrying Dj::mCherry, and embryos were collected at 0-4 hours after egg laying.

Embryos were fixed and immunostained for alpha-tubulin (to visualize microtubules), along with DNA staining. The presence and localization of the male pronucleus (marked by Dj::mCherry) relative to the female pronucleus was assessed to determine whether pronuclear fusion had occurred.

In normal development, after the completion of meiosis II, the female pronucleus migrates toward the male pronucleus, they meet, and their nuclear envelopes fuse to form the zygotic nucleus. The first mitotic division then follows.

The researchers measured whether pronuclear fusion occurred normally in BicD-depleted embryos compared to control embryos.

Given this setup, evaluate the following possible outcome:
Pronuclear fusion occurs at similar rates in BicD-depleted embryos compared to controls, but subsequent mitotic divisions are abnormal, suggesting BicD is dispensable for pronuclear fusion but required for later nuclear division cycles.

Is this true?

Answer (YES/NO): NO